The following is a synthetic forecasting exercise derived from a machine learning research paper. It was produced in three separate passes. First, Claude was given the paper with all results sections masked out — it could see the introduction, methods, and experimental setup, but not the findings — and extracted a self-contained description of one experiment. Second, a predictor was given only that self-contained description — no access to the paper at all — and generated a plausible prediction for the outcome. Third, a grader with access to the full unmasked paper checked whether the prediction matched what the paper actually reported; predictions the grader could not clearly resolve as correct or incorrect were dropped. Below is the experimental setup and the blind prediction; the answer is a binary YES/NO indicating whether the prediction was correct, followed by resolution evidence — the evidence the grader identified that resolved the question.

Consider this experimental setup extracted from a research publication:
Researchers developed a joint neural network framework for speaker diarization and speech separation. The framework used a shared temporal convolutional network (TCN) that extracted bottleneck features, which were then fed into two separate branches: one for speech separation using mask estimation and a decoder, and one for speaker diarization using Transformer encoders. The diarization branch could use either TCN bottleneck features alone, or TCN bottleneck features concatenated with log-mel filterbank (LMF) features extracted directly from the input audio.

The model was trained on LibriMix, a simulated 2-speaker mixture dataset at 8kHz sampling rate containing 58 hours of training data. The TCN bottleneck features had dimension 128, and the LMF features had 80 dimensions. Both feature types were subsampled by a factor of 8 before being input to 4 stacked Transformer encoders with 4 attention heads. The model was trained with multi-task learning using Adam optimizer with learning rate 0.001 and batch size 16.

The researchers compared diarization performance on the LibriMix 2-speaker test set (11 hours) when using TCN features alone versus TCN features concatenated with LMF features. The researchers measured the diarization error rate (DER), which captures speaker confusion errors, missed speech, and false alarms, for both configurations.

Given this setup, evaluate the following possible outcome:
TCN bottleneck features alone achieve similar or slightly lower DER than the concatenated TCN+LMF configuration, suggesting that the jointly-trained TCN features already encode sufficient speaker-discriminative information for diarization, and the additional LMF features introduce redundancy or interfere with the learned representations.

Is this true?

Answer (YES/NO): NO